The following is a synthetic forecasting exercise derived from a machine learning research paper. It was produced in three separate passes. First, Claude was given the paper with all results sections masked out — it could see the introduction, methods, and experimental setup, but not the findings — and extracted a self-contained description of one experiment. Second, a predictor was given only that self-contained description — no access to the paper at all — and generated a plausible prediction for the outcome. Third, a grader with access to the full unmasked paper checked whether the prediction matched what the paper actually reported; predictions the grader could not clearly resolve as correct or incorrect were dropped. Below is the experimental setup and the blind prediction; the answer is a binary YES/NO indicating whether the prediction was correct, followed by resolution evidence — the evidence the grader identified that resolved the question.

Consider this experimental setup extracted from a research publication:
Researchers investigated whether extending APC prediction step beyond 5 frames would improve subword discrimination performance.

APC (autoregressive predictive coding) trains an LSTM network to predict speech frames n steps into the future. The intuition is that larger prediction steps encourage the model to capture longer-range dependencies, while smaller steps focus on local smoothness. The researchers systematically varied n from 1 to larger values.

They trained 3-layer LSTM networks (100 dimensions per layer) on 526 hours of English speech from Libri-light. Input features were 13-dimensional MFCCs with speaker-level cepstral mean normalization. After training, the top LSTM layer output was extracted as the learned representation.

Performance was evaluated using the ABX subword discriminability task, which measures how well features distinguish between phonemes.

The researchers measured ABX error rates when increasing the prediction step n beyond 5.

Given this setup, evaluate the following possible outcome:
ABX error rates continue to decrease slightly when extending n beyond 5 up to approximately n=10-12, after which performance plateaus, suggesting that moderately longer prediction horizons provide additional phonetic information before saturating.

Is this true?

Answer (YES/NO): NO